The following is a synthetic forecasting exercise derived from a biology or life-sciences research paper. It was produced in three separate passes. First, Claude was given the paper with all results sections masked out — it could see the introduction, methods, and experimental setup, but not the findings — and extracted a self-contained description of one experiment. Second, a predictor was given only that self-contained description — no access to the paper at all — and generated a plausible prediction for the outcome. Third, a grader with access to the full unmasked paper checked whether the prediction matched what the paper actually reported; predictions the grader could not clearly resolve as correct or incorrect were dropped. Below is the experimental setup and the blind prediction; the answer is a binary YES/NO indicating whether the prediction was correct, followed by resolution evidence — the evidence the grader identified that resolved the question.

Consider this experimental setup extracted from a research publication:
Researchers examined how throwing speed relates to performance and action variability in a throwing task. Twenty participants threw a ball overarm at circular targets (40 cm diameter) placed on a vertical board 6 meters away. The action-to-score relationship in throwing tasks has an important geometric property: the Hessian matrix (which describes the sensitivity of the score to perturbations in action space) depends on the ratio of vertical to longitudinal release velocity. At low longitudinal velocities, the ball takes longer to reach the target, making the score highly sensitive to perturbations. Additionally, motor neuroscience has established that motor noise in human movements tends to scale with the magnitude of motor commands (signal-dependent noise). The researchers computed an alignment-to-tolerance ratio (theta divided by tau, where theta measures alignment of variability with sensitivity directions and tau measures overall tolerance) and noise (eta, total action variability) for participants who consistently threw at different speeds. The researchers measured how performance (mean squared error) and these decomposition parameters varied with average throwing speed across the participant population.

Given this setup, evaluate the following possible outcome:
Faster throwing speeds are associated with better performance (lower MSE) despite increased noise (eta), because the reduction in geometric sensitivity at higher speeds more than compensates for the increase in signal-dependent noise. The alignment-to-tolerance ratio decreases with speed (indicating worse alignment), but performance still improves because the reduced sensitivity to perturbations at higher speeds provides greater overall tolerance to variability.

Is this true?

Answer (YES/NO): NO